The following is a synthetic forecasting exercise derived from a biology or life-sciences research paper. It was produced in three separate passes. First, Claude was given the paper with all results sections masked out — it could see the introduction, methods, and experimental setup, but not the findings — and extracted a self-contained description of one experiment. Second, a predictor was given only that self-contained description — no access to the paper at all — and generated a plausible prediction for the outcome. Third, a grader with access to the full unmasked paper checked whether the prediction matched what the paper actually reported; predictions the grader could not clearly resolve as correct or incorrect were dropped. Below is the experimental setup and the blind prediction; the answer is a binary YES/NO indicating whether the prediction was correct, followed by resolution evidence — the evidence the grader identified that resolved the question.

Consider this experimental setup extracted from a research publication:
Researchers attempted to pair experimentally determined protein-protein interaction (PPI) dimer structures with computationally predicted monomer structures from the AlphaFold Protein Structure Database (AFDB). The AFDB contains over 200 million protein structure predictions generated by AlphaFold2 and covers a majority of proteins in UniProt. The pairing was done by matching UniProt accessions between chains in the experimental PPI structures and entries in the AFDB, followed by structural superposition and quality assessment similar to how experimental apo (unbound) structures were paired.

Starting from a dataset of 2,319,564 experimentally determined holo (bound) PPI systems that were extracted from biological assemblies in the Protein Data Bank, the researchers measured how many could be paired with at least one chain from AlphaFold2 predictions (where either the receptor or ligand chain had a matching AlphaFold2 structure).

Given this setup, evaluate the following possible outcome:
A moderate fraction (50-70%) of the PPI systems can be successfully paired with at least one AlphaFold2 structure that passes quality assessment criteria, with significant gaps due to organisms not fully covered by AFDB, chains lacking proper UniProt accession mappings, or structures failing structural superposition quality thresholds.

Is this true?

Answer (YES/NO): NO